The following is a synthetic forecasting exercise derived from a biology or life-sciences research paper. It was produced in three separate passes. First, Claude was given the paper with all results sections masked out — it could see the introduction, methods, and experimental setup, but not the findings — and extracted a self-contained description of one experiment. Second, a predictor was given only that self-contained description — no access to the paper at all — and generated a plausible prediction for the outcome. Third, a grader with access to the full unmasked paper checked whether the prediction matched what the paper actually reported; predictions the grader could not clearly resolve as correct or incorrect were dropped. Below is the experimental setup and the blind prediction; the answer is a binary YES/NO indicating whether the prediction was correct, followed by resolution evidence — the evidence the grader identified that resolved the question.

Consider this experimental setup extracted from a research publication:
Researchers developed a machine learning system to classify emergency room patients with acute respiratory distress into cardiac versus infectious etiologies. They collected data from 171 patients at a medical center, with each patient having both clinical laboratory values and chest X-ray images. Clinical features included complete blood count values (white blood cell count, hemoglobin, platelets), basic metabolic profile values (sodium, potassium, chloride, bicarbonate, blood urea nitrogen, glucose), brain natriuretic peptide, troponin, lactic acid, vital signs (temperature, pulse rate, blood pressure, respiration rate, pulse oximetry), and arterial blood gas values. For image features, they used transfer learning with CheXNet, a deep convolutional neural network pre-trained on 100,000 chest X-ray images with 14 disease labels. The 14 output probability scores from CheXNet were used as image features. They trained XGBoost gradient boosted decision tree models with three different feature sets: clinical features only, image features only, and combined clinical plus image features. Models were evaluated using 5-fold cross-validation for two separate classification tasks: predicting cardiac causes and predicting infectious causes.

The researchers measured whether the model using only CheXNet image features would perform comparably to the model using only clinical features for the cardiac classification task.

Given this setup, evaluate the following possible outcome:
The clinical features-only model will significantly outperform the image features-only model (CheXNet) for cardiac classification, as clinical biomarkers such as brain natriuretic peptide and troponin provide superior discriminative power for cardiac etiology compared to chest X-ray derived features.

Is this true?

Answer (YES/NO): YES